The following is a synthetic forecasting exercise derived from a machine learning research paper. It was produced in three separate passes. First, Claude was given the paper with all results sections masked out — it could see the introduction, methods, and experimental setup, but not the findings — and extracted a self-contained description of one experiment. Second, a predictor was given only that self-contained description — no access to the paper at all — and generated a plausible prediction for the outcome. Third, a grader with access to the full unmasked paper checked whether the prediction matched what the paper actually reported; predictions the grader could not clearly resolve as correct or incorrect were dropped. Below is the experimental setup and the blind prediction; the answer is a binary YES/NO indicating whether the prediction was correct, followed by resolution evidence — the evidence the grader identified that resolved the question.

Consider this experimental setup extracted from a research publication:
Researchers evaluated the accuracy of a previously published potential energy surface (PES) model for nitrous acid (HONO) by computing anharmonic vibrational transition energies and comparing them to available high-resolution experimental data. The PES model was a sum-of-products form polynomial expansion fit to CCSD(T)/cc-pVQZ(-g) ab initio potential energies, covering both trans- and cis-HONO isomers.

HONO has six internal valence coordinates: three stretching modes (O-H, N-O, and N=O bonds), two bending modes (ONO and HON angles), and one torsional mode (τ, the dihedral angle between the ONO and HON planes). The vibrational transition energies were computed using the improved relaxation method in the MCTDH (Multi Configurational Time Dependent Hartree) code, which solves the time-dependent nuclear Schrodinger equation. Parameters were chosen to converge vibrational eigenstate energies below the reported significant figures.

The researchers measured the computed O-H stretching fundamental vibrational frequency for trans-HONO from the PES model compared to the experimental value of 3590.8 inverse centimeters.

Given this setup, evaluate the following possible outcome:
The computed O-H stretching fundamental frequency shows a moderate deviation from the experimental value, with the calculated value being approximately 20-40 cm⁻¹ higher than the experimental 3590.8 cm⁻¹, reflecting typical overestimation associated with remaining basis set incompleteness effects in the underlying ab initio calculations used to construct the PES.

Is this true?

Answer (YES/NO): NO